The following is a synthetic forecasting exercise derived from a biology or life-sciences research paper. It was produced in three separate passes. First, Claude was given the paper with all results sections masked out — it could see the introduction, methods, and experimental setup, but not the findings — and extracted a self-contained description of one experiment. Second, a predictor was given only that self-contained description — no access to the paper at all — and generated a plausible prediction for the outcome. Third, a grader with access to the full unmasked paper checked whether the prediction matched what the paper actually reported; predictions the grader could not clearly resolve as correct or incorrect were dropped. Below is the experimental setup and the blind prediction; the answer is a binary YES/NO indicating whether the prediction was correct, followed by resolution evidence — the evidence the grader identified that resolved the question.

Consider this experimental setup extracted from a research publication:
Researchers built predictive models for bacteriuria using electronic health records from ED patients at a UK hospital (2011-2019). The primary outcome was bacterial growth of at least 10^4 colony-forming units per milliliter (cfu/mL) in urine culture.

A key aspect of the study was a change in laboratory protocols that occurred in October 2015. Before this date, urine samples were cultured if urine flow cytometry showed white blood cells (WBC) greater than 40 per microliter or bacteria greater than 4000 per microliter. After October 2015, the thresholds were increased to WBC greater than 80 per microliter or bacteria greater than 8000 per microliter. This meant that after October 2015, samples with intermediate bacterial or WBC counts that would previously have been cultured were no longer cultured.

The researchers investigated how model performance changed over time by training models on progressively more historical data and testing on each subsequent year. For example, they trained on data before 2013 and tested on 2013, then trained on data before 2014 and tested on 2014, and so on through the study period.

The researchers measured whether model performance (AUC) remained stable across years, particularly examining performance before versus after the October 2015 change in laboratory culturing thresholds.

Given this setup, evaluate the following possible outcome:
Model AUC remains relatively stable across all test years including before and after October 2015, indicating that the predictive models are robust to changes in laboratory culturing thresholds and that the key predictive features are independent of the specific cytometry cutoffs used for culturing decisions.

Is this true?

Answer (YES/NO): NO